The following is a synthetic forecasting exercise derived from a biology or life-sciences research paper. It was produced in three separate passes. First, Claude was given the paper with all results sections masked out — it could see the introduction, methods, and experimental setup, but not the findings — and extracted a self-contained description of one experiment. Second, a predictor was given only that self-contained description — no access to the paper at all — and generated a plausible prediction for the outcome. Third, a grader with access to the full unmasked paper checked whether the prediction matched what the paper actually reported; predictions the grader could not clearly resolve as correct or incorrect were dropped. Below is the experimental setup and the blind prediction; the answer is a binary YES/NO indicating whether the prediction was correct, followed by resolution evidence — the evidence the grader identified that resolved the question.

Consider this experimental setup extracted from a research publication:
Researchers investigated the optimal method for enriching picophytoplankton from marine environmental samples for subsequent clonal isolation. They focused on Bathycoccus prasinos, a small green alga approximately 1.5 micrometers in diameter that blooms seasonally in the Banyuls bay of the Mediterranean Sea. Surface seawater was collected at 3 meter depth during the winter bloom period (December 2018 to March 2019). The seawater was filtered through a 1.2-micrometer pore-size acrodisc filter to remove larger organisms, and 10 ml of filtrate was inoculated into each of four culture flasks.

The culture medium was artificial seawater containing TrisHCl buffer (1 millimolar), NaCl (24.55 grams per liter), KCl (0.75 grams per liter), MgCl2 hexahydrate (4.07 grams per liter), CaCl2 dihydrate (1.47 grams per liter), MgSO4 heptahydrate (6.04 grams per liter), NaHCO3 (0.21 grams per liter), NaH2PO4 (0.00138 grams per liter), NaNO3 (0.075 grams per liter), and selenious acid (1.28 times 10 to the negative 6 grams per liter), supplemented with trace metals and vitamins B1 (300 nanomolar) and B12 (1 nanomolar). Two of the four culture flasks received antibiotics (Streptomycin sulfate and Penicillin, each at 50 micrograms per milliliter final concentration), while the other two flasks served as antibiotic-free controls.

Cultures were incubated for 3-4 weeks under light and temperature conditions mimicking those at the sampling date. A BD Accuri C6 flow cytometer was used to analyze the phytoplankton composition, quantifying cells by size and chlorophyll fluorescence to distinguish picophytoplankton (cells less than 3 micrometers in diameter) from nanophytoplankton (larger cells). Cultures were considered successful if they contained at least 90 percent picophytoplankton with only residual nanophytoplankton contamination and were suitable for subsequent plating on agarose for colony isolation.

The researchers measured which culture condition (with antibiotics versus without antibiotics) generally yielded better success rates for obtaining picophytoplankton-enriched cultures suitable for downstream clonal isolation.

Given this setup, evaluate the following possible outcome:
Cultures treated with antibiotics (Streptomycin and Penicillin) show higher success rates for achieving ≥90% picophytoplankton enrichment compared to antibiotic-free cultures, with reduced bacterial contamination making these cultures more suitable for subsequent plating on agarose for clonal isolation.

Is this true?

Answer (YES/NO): NO